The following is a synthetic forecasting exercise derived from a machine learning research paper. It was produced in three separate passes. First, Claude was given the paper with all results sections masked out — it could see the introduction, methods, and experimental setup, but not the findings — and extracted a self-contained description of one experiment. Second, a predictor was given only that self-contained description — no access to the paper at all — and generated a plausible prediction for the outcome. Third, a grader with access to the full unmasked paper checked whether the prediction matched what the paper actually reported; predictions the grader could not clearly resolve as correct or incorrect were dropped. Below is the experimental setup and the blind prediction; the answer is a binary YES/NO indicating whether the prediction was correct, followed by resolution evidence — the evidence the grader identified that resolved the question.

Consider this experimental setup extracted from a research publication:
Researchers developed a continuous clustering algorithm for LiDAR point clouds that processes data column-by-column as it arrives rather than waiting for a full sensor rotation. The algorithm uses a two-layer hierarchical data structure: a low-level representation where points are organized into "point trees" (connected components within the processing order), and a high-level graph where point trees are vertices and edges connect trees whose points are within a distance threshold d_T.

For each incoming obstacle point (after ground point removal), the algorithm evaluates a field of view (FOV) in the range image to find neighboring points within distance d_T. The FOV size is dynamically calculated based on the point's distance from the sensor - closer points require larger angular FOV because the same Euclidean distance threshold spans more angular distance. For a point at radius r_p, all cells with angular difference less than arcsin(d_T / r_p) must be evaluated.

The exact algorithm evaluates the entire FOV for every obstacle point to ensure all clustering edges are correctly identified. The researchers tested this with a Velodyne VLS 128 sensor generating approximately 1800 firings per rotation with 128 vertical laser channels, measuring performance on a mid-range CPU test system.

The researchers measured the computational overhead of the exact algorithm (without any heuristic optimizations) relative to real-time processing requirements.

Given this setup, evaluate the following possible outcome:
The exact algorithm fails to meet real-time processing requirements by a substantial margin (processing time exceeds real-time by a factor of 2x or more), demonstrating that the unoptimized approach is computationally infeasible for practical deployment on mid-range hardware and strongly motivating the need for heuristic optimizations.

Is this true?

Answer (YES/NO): YES